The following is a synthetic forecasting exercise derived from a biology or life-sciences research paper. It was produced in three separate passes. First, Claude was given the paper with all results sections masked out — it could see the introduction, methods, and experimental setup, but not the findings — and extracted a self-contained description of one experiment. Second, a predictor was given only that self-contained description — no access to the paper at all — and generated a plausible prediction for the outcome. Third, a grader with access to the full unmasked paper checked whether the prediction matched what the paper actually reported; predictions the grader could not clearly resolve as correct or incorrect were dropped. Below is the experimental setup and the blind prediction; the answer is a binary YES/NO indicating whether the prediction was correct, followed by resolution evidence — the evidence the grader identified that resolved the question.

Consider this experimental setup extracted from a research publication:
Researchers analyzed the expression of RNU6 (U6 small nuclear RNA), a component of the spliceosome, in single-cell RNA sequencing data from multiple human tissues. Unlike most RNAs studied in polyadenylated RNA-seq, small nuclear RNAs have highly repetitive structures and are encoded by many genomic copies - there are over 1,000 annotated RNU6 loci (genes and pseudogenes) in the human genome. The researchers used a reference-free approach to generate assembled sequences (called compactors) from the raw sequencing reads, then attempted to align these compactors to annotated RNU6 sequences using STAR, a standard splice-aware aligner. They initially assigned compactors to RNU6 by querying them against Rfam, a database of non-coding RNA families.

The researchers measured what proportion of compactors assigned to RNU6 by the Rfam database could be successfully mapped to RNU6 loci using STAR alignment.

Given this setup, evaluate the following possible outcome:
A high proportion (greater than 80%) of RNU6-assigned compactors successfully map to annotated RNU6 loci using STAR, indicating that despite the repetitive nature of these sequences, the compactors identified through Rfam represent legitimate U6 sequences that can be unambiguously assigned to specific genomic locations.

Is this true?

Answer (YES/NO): NO